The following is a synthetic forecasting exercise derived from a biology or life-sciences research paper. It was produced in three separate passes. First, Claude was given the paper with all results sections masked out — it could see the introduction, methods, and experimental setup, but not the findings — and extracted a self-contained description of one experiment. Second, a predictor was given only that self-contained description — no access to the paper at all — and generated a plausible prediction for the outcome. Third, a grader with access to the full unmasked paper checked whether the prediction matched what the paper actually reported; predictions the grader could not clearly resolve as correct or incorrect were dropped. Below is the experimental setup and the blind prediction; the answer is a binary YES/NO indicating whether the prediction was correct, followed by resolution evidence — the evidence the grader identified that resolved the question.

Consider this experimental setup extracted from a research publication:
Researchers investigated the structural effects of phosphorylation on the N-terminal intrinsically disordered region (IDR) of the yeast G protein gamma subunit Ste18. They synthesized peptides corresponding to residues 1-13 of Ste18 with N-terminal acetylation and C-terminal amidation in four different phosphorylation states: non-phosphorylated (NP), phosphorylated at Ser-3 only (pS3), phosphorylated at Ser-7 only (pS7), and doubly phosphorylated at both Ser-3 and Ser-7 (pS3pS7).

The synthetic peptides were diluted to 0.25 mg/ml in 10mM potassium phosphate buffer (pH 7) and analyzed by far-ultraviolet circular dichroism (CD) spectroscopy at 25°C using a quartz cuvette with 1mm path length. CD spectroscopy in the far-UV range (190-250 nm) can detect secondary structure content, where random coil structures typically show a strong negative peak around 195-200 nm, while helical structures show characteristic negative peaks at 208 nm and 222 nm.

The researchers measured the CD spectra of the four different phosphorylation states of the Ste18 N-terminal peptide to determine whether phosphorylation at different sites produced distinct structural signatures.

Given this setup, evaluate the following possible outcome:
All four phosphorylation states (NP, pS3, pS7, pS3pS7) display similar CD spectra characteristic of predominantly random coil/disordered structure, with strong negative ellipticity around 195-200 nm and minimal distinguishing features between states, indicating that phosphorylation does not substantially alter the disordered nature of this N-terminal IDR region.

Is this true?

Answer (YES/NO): NO